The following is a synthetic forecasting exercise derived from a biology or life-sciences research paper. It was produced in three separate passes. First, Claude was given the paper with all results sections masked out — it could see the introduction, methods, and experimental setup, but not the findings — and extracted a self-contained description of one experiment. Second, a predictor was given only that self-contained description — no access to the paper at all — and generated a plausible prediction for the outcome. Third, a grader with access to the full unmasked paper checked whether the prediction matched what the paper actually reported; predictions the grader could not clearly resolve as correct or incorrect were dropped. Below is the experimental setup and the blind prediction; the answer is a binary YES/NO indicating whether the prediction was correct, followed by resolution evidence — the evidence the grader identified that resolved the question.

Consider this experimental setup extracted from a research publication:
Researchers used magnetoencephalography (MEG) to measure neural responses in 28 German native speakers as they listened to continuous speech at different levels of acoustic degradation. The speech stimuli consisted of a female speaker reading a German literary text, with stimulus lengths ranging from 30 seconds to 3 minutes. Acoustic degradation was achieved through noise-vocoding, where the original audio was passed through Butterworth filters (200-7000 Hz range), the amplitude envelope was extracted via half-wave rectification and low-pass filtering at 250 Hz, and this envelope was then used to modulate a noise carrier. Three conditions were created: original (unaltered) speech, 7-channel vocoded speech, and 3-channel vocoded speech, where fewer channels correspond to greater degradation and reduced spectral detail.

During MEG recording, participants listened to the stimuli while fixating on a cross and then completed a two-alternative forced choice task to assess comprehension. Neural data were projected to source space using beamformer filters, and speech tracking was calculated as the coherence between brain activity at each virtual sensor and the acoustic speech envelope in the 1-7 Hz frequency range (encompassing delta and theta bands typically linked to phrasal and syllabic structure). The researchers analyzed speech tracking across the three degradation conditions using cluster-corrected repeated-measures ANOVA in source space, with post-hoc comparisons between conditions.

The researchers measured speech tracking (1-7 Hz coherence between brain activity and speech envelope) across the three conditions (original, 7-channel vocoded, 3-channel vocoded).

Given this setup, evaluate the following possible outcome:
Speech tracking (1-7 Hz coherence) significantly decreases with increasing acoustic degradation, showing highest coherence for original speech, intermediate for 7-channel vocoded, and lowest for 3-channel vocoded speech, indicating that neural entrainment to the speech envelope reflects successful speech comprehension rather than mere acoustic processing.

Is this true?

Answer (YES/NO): NO